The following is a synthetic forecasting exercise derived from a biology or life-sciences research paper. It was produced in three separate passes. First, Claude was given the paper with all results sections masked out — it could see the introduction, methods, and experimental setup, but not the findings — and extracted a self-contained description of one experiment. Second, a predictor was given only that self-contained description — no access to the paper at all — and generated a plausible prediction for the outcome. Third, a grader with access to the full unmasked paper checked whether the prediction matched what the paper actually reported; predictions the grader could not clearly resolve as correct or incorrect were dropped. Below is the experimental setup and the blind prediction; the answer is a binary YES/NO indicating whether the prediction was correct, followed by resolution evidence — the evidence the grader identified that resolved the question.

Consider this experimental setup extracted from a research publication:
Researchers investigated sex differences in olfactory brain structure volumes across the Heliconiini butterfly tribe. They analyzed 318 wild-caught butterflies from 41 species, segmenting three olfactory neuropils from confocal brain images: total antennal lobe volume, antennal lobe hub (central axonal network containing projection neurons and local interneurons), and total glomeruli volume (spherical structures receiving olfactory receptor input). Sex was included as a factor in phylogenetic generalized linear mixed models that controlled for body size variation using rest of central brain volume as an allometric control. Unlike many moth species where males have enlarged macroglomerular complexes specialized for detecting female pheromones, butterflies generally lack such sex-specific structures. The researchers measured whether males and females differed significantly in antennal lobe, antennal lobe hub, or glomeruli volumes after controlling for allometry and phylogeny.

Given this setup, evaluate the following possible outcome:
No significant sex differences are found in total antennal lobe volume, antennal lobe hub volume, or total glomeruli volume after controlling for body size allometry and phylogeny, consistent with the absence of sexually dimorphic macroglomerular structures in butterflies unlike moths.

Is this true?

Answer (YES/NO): YES